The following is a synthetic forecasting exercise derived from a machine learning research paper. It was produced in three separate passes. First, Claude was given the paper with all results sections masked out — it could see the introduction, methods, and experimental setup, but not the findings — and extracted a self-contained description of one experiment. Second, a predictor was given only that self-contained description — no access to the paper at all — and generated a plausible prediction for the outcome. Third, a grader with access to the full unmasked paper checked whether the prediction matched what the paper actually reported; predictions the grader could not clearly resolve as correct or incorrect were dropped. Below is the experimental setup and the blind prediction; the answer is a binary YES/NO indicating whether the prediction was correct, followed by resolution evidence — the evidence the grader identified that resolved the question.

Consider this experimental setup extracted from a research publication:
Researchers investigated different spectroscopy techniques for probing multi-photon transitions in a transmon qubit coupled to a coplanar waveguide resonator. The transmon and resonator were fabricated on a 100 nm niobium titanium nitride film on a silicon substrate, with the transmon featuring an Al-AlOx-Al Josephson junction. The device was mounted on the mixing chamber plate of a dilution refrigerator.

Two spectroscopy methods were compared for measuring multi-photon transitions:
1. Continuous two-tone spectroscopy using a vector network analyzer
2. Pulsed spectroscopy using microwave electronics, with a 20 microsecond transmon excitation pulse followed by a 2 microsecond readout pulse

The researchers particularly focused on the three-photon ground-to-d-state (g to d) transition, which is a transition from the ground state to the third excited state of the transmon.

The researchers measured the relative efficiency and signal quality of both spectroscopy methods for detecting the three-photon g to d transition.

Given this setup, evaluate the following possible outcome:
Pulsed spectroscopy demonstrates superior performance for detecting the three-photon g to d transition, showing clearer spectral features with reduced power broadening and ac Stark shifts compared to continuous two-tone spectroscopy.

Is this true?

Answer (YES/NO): NO